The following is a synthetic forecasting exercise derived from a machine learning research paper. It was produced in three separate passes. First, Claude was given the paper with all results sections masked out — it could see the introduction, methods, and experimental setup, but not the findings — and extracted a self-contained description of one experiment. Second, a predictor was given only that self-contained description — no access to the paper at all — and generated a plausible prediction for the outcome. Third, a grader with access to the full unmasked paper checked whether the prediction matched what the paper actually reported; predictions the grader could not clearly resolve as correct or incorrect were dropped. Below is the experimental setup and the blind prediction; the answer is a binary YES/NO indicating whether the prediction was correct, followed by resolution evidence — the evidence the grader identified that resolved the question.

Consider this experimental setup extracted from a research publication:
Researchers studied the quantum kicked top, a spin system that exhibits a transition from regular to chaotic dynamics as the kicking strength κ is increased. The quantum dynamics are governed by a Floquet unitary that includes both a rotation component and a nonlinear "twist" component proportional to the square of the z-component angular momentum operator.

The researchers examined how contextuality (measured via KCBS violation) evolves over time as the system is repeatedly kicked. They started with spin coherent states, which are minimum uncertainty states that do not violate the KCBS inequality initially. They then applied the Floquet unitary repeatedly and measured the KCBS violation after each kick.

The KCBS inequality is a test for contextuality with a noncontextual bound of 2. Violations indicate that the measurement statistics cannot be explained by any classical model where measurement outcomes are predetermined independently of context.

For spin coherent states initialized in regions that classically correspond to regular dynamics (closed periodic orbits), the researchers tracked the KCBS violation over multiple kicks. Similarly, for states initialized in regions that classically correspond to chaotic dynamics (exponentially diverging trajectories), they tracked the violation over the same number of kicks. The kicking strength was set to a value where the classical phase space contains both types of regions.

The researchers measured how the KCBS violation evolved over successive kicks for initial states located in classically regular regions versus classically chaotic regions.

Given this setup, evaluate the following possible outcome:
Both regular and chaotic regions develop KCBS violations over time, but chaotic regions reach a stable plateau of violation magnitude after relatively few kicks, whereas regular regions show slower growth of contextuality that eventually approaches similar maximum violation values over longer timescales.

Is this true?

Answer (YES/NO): NO